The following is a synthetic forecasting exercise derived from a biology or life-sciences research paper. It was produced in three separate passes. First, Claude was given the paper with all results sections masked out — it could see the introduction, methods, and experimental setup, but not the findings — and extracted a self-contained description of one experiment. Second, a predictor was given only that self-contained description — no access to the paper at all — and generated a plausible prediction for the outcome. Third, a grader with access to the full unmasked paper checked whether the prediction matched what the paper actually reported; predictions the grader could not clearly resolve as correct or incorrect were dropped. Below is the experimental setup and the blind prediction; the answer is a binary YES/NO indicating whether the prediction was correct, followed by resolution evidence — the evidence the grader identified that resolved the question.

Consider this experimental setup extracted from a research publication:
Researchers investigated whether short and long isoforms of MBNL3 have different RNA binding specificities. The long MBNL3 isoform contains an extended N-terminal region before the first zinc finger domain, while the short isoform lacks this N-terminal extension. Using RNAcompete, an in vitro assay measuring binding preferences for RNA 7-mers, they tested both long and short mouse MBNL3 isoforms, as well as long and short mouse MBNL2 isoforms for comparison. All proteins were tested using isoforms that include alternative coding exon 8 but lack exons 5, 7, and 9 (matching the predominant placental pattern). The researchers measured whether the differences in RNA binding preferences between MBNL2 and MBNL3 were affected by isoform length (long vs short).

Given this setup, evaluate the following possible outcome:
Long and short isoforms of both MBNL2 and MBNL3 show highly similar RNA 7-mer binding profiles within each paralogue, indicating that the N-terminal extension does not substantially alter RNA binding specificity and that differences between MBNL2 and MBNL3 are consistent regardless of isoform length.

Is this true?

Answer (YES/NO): NO